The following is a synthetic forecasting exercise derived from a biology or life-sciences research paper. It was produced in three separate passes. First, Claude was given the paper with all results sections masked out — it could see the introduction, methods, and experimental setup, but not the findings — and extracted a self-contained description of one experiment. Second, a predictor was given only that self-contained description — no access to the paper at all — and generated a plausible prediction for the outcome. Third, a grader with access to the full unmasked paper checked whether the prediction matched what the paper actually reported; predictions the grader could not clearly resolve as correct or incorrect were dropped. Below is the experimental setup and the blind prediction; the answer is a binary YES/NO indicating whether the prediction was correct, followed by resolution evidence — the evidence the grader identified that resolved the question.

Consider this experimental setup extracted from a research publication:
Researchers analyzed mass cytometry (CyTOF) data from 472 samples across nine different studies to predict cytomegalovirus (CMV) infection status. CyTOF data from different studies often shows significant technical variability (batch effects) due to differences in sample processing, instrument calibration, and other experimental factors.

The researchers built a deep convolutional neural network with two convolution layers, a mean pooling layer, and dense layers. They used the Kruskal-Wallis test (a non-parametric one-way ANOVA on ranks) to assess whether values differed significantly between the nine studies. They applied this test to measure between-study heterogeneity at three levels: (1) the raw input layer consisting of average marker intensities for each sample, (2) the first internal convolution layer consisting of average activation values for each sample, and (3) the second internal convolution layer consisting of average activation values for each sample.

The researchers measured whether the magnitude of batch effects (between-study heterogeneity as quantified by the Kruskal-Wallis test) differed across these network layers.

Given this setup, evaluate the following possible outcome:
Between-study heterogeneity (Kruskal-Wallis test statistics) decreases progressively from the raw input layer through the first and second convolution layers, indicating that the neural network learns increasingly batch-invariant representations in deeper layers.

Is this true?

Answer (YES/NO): YES